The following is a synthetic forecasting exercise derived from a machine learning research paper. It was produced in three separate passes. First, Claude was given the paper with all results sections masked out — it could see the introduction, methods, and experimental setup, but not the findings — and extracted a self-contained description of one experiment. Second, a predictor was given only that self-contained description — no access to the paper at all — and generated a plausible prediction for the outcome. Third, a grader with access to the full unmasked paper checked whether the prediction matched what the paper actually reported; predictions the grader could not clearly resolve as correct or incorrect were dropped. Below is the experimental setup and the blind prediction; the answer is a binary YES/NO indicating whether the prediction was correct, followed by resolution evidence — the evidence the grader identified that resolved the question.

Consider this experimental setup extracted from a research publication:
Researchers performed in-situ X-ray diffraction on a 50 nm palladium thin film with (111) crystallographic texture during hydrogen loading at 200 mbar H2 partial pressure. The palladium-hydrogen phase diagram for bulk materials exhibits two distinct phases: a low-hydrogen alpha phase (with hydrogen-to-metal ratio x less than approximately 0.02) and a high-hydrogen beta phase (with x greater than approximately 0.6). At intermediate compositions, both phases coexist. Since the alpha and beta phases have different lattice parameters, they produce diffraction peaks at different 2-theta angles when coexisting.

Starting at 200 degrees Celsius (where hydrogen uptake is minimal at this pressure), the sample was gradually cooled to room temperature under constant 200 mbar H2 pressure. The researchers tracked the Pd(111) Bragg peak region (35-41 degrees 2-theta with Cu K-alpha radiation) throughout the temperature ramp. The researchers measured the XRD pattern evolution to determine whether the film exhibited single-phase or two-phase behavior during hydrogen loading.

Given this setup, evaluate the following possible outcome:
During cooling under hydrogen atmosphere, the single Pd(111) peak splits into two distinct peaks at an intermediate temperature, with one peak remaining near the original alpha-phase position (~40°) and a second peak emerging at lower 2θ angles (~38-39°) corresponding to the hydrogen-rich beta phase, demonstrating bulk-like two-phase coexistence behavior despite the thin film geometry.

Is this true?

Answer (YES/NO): YES